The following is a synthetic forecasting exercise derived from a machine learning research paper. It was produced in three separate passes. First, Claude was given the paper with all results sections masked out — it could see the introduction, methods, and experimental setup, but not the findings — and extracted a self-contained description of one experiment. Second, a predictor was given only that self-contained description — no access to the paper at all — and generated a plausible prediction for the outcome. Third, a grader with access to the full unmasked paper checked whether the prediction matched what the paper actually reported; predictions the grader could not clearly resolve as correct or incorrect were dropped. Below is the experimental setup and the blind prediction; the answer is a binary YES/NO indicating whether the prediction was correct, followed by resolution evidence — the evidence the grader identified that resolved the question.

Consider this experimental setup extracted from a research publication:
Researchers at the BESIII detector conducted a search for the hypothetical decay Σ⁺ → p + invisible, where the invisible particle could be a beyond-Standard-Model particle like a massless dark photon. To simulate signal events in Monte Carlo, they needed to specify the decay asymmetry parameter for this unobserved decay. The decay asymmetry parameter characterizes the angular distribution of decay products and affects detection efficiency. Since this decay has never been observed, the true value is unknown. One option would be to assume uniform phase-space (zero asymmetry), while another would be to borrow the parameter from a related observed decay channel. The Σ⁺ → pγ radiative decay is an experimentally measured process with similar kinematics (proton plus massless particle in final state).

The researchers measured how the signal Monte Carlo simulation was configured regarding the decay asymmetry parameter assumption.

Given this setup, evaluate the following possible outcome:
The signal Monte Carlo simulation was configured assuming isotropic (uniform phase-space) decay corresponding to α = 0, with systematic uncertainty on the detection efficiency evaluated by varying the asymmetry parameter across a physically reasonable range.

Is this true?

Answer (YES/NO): NO